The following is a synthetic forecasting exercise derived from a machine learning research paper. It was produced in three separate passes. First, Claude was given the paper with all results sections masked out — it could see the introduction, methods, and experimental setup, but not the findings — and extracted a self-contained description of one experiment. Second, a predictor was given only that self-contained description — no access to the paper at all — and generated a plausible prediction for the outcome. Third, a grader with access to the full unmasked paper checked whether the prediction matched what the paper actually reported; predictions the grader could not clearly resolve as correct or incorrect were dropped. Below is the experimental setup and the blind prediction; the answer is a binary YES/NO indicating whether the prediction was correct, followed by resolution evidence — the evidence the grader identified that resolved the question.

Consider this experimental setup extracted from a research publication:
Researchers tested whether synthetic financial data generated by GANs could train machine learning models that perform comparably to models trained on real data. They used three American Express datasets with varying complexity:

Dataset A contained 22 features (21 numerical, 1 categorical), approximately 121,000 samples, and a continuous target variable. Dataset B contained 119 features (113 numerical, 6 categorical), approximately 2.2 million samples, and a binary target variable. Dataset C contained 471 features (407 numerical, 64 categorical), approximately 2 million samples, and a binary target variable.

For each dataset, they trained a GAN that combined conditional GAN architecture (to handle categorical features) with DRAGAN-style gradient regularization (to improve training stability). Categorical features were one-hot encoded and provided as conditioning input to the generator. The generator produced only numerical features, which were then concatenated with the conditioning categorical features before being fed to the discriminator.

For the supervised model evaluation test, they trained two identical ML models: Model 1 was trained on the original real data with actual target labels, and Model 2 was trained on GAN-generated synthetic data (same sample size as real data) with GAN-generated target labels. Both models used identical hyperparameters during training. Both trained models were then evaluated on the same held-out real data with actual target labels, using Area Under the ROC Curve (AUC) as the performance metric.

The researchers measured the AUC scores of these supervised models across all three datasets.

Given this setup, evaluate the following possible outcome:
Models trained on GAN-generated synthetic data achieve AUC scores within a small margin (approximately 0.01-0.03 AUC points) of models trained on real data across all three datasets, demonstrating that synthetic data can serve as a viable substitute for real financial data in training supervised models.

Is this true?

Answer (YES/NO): YES